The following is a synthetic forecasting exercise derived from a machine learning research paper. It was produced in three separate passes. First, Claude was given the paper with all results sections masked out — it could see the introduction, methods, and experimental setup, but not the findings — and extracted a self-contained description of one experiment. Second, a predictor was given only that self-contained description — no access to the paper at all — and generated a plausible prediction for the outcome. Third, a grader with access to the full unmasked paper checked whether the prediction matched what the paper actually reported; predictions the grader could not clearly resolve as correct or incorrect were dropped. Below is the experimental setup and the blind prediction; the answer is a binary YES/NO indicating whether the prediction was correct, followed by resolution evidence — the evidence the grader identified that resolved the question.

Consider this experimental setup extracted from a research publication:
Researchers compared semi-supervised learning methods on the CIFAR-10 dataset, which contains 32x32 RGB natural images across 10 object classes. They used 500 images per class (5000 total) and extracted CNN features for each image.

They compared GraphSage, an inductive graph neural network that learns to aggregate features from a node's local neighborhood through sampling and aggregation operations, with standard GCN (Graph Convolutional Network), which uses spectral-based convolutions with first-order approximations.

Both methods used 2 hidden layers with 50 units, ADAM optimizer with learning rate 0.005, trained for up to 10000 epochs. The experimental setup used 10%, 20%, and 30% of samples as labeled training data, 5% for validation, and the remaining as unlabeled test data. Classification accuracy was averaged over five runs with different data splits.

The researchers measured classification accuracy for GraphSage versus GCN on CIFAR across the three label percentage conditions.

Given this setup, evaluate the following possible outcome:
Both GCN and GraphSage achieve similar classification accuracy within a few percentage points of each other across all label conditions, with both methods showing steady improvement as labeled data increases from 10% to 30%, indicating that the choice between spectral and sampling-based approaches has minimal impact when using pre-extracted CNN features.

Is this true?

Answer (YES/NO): YES